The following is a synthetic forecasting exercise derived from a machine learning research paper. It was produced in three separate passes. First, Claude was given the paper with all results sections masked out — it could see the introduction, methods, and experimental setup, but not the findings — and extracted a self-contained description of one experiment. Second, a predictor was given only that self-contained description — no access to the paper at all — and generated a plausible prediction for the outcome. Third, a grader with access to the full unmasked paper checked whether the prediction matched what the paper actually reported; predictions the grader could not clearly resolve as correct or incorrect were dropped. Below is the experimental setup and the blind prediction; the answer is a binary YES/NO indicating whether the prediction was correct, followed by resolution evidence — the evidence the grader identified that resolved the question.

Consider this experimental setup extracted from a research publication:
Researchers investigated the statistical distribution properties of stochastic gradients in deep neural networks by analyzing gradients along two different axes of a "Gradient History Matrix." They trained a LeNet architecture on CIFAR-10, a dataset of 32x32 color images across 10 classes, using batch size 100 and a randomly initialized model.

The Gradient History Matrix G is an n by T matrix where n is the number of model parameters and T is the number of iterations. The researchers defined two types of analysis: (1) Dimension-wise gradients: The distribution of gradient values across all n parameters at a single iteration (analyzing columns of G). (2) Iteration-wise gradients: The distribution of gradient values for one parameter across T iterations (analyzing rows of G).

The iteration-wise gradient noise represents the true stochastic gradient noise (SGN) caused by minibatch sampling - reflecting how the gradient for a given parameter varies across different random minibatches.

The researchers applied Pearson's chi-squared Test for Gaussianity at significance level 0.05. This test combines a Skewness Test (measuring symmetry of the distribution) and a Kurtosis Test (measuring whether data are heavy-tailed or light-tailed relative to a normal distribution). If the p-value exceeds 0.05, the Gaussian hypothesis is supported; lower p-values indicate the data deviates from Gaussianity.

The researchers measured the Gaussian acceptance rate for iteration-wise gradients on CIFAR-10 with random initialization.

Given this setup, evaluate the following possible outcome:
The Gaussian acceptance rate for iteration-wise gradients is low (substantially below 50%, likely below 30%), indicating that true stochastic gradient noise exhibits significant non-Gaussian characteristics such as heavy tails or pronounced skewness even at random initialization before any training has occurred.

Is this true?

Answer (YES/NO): NO